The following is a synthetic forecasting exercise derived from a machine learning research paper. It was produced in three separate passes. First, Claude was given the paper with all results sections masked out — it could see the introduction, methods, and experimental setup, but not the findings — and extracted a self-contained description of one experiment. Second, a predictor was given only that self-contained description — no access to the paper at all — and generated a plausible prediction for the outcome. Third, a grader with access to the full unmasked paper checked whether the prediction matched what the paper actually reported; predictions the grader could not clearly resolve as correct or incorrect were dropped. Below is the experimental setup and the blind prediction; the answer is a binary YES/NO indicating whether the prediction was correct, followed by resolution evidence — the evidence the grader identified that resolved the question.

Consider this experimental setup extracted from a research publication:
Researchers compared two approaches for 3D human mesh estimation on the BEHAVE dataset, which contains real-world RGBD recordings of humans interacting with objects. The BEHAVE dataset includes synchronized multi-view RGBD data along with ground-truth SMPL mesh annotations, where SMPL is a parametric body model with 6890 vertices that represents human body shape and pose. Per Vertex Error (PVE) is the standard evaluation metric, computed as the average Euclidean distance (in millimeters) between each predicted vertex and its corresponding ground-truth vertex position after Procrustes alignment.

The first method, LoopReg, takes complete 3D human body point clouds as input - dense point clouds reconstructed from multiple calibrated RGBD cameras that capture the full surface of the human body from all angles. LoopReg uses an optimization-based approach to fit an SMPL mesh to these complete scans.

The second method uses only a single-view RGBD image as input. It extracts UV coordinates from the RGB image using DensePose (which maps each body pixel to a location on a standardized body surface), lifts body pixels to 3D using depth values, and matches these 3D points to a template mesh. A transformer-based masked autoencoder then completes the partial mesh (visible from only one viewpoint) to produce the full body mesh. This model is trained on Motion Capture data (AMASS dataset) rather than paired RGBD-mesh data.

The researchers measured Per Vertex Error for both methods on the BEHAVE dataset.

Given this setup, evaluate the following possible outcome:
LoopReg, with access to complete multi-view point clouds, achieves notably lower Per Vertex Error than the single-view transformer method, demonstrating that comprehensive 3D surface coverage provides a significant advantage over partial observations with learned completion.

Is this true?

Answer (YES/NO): NO